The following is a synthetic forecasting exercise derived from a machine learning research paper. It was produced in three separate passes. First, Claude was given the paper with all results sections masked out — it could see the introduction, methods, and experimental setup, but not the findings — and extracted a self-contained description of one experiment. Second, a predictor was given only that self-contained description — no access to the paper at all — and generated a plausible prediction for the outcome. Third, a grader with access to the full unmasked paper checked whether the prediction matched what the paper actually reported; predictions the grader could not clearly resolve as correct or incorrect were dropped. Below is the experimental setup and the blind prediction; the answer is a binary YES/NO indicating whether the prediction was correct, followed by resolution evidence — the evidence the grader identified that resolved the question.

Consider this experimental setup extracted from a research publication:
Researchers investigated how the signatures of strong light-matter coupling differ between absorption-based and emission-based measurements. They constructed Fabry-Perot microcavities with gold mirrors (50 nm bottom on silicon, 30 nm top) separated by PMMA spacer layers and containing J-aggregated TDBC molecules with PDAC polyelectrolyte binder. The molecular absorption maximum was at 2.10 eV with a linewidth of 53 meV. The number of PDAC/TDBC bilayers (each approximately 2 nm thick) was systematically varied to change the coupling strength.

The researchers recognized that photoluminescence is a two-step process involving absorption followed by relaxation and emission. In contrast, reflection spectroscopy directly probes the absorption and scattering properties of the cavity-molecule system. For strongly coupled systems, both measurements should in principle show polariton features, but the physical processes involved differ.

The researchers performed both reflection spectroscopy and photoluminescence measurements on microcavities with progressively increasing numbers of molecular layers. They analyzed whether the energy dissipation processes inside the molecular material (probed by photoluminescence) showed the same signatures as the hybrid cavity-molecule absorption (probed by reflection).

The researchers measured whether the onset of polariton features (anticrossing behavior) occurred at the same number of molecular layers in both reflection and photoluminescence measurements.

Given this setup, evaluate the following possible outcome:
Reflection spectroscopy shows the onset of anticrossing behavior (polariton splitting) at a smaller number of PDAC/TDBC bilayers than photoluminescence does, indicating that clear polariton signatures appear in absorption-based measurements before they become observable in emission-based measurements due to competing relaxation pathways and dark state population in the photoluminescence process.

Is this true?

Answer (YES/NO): NO